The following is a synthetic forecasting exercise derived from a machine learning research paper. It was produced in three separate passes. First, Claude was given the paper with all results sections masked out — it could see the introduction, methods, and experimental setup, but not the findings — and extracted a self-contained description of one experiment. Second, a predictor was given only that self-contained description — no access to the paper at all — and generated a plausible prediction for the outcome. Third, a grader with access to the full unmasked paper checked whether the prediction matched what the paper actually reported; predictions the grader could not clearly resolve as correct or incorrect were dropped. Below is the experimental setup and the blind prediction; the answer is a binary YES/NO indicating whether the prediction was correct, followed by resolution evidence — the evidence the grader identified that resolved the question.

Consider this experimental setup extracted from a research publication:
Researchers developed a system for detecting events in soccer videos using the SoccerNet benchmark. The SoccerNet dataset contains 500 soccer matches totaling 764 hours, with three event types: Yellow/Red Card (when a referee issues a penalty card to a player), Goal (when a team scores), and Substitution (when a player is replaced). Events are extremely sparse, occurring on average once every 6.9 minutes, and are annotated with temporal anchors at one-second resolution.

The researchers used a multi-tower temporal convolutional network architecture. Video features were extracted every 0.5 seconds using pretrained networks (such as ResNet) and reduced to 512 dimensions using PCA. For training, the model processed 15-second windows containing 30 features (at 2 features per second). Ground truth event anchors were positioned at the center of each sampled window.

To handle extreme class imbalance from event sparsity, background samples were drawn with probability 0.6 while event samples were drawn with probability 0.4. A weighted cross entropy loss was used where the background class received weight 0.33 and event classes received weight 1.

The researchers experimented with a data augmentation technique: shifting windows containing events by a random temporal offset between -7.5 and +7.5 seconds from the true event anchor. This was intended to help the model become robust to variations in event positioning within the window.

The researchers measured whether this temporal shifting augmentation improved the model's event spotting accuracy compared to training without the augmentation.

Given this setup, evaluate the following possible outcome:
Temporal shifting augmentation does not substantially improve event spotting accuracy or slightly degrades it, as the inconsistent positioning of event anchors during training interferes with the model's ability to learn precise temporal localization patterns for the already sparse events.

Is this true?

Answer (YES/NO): YES